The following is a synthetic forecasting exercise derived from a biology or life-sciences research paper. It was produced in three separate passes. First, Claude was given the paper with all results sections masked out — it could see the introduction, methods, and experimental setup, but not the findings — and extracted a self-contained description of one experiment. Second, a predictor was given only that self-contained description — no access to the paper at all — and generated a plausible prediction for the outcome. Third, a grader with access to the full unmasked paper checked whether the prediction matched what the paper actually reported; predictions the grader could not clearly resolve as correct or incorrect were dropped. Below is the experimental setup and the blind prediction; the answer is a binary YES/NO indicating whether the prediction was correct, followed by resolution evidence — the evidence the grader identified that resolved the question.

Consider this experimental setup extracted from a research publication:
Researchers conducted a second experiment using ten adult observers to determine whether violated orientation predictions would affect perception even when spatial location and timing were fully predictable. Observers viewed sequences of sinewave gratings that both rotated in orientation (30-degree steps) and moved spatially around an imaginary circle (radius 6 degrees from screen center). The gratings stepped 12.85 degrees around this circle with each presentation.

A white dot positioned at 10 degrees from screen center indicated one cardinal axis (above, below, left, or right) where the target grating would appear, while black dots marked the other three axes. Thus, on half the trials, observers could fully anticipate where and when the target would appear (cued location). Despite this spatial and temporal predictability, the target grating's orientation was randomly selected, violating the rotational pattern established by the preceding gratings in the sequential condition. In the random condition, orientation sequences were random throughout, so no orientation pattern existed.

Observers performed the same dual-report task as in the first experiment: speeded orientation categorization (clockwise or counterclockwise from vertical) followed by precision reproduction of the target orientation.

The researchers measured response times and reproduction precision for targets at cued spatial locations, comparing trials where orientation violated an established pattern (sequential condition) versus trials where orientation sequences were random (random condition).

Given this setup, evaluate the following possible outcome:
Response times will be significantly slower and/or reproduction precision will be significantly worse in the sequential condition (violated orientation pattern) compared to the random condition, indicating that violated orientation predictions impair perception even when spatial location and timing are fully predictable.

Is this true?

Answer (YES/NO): NO